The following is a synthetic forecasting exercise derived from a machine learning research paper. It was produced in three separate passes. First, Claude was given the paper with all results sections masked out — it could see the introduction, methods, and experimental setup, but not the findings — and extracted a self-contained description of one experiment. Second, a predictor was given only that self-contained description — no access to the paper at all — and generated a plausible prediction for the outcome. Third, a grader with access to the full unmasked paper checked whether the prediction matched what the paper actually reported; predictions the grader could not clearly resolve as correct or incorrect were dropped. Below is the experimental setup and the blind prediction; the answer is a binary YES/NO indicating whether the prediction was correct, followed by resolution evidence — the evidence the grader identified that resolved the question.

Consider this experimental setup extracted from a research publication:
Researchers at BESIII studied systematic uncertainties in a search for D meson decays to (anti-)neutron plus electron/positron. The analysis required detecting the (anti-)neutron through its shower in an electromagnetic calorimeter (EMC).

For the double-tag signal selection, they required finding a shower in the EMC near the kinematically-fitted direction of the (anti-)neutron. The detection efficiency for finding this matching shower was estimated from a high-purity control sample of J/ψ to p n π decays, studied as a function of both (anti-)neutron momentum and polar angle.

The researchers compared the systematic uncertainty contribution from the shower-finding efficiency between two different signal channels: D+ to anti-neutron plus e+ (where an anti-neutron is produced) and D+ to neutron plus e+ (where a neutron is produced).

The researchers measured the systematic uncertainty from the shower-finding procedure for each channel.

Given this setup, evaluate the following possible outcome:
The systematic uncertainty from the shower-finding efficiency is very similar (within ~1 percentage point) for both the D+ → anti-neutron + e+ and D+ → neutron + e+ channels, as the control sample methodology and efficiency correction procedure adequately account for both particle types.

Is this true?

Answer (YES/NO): NO